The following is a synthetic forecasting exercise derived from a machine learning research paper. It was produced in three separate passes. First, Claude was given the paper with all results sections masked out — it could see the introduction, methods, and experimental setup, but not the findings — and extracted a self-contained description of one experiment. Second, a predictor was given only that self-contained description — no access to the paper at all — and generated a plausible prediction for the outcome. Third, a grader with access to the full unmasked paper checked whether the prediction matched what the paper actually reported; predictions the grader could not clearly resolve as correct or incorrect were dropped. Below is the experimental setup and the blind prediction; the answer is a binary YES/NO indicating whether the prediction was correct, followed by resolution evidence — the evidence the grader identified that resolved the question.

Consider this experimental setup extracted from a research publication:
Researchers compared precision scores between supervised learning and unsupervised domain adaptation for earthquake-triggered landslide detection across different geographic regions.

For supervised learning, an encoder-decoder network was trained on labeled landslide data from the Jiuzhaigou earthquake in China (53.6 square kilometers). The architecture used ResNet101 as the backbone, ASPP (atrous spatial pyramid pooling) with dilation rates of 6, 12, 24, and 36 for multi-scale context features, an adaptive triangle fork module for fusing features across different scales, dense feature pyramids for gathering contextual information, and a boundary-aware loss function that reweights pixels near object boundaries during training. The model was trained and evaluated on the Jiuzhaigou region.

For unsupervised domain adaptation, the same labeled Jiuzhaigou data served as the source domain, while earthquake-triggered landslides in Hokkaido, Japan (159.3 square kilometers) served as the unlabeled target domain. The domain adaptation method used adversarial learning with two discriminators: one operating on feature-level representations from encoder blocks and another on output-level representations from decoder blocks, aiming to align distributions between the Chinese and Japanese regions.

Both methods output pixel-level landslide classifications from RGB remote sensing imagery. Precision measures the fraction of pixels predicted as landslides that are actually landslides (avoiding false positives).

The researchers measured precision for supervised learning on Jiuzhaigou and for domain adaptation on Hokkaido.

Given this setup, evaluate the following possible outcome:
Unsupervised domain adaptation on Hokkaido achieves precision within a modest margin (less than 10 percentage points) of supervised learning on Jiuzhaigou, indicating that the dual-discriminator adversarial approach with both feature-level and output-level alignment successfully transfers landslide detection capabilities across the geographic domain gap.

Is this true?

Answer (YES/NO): YES